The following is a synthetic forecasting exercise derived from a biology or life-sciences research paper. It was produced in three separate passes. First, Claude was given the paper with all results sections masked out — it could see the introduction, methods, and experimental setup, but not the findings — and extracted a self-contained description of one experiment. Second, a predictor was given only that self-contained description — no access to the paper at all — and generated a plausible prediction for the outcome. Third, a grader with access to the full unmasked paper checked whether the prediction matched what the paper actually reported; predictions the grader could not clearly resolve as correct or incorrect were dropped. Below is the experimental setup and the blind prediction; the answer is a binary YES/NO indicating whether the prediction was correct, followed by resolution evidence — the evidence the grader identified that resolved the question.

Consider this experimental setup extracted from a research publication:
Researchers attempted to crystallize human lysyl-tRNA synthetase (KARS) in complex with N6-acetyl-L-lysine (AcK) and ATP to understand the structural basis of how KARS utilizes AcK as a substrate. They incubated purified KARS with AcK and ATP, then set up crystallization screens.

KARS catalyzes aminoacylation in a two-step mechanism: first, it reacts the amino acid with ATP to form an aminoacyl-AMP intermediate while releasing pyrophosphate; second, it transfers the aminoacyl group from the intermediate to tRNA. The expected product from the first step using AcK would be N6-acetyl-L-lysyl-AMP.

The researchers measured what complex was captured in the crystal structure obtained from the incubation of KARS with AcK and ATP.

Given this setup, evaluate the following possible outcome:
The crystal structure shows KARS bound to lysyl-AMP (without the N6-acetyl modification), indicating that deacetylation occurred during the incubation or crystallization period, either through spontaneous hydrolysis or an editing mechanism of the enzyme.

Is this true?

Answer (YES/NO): NO